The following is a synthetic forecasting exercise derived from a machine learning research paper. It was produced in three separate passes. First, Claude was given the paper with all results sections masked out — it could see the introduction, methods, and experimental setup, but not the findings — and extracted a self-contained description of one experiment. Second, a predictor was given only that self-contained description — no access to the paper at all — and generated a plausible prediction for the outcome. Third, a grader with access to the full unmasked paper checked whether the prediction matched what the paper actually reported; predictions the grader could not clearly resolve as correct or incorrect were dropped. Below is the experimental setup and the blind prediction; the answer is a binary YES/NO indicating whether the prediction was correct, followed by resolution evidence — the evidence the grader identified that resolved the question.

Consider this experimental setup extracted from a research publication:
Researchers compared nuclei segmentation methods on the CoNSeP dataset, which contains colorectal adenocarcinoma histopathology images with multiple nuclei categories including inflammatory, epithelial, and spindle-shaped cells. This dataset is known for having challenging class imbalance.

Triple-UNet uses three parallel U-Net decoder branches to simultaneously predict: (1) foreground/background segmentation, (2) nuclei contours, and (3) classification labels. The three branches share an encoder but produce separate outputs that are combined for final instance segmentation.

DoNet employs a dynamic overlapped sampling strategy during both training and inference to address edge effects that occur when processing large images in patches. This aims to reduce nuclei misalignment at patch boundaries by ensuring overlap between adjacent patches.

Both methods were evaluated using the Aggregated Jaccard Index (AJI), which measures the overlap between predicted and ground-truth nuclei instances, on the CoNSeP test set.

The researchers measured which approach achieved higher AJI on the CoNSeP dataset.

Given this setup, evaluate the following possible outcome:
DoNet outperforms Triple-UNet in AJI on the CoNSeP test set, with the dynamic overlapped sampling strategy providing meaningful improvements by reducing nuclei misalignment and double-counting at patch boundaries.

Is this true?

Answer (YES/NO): YES